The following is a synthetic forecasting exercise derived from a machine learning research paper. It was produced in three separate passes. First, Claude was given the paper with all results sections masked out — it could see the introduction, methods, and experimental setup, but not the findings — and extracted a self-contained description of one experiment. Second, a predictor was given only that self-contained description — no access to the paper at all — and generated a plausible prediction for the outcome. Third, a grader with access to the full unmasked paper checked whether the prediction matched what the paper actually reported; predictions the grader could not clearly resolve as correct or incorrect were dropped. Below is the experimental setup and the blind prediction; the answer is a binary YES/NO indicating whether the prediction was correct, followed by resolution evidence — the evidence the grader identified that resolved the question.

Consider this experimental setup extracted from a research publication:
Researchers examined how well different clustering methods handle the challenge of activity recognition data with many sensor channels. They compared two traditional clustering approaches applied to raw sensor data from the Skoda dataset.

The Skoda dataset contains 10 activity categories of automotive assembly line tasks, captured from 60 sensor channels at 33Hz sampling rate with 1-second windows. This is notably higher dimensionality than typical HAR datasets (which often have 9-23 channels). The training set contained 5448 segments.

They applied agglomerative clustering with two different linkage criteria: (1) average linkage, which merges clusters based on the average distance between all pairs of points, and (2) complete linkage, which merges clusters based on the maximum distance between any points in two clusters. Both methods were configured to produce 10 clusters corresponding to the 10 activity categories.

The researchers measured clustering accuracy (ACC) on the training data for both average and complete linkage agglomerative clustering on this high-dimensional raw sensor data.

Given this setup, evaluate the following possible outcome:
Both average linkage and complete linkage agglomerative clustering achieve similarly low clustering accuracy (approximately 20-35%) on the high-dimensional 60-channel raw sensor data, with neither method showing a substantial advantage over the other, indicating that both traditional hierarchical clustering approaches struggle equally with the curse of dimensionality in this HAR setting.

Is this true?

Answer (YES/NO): NO